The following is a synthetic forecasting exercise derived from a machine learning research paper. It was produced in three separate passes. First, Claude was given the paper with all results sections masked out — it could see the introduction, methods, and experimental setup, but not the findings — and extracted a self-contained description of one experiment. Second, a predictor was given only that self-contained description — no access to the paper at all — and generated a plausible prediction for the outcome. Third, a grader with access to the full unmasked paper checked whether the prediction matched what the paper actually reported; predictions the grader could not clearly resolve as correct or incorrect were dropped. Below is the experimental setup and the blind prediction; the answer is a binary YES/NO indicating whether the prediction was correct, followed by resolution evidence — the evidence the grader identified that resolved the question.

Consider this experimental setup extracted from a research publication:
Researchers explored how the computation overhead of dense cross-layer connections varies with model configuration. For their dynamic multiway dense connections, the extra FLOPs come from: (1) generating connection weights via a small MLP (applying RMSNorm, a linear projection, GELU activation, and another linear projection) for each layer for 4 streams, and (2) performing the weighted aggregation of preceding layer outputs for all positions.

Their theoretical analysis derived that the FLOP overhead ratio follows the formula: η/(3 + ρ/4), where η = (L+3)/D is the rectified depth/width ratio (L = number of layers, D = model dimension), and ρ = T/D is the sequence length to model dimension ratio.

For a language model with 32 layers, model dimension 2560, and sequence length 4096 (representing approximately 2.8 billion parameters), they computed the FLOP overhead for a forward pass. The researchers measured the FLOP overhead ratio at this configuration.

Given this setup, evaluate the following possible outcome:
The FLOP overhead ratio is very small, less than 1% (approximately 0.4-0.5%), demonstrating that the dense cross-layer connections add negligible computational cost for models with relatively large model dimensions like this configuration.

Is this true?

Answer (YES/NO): YES